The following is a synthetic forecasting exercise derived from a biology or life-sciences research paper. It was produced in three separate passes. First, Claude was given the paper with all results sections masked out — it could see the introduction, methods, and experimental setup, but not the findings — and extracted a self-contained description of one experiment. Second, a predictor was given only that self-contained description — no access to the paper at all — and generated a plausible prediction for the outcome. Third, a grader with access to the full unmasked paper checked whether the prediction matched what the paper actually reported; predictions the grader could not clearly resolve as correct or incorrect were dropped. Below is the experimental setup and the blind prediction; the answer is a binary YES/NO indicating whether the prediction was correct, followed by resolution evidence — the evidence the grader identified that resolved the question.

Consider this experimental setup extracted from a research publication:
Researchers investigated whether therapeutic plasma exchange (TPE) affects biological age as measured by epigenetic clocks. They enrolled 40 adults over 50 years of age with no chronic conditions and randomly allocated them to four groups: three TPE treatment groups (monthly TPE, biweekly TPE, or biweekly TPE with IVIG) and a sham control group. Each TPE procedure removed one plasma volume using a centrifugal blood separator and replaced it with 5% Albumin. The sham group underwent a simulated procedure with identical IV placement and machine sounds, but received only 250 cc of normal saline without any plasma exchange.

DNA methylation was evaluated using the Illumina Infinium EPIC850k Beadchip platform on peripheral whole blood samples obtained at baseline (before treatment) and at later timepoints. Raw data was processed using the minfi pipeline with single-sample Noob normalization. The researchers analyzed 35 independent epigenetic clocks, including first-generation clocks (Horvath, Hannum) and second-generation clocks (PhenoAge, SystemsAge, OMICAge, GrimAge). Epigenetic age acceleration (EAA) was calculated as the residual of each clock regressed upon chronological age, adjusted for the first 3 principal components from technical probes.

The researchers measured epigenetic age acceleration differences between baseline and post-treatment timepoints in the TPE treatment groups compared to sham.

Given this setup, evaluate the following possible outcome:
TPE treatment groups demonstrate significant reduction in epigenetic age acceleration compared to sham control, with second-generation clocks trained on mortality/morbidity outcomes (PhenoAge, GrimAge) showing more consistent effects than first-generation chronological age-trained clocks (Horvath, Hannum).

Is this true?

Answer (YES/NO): NO